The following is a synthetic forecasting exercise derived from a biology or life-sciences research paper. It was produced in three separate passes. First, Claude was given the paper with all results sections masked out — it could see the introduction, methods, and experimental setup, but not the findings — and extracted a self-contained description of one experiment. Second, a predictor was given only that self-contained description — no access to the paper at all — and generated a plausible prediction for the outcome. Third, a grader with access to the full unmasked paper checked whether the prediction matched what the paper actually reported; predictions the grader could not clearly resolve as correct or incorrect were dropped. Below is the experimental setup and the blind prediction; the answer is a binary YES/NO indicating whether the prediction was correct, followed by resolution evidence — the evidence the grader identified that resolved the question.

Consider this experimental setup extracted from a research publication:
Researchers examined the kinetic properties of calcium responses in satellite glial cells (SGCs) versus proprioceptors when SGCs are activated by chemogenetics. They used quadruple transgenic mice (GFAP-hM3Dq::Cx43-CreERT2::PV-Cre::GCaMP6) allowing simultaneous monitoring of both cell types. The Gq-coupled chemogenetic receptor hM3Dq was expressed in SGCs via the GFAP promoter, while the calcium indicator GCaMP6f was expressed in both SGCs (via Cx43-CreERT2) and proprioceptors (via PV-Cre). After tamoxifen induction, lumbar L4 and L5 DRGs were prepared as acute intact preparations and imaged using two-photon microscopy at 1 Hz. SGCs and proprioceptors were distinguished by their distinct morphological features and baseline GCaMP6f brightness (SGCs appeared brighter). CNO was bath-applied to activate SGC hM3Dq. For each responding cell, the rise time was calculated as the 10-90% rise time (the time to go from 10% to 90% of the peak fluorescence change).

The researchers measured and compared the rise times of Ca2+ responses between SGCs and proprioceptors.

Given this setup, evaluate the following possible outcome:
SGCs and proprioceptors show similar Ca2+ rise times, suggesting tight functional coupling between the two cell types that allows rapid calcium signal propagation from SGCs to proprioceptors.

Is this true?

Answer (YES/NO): NO